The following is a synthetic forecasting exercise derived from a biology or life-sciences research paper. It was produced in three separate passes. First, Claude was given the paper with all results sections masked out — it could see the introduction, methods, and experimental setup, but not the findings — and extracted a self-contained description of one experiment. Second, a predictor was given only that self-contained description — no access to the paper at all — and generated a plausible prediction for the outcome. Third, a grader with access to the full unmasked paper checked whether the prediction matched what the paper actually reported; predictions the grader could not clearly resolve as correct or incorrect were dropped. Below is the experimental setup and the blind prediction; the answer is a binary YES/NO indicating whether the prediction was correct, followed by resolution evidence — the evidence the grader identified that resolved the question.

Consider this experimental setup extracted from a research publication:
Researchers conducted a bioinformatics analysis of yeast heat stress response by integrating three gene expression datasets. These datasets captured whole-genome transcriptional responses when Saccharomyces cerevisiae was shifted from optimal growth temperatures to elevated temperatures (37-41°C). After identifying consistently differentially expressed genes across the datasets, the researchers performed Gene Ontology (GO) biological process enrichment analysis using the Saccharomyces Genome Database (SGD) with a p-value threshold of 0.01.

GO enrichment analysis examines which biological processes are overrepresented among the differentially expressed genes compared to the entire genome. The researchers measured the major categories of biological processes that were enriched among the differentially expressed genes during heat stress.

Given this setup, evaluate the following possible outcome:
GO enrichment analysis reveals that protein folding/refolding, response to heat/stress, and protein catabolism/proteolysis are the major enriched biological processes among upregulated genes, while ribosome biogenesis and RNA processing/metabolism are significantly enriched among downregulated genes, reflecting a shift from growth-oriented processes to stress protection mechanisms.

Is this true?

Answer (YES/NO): NO